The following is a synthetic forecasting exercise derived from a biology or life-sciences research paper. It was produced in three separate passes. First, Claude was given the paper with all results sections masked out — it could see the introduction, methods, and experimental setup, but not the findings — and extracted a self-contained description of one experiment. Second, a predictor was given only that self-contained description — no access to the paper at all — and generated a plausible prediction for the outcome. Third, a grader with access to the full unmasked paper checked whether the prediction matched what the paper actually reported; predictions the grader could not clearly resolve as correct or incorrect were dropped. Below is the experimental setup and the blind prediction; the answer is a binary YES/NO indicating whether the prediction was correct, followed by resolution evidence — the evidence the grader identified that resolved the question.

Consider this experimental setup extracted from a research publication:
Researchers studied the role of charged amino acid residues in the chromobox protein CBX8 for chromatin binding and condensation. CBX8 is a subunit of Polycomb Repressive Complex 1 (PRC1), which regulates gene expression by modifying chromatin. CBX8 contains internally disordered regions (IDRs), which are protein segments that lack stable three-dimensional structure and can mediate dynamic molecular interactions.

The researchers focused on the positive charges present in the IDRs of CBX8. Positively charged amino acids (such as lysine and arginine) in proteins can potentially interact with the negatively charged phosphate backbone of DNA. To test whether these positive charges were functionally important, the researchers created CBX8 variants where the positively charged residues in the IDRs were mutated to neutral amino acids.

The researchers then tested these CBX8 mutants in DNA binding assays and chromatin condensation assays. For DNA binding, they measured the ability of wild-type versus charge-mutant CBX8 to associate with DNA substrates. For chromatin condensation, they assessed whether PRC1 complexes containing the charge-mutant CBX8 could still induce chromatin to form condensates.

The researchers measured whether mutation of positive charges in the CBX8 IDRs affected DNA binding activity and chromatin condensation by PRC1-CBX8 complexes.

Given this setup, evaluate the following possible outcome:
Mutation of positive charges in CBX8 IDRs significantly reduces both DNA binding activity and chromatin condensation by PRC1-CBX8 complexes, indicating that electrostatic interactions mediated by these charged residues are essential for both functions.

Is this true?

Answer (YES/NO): YES